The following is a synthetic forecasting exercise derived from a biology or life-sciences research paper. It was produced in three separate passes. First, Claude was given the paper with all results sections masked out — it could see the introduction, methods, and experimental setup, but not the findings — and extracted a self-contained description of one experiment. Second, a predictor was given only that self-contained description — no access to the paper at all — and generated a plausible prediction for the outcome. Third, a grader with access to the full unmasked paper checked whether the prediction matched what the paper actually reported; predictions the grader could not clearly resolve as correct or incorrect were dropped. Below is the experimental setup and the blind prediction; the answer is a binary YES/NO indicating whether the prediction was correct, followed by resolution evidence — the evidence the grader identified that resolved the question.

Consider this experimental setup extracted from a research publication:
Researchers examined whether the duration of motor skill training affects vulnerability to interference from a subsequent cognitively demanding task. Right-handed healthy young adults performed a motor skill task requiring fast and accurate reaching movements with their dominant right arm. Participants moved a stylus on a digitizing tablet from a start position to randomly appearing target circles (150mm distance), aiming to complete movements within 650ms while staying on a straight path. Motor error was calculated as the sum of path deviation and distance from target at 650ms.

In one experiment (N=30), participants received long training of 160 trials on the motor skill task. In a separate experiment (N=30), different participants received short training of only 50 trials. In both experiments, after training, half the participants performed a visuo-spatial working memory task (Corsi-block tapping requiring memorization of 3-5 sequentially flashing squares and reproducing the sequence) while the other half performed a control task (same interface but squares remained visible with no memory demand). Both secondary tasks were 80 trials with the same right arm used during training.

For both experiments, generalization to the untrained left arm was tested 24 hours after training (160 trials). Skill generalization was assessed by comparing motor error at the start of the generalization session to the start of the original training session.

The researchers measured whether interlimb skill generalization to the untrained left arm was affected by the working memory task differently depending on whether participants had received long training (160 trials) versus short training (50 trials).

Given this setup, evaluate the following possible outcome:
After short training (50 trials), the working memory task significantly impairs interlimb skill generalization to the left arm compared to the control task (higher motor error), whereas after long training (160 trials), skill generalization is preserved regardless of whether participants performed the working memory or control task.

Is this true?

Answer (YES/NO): YES